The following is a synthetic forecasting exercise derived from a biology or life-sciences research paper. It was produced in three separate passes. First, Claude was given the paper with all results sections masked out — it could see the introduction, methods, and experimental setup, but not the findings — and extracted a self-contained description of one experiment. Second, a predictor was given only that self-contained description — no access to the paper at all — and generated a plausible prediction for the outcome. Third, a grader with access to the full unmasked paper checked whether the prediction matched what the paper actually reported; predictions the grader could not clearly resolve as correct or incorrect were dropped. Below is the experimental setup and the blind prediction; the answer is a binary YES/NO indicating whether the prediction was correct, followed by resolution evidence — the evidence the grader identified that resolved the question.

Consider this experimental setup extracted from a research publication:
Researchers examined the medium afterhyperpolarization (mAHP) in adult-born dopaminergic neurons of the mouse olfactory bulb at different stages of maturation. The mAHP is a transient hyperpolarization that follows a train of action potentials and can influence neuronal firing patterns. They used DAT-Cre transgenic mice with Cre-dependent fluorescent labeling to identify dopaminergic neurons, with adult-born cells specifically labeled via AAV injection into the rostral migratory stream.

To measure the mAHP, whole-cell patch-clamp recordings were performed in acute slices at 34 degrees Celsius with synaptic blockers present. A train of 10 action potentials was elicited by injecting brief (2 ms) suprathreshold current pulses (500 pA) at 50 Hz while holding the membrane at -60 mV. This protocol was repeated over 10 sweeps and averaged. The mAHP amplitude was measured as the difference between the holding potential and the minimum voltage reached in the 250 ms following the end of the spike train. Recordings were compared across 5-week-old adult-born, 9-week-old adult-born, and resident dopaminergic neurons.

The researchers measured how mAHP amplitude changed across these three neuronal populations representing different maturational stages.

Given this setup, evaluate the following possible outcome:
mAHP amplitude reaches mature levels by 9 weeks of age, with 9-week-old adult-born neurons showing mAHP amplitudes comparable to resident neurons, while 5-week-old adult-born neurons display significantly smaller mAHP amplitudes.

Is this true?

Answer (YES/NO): NO